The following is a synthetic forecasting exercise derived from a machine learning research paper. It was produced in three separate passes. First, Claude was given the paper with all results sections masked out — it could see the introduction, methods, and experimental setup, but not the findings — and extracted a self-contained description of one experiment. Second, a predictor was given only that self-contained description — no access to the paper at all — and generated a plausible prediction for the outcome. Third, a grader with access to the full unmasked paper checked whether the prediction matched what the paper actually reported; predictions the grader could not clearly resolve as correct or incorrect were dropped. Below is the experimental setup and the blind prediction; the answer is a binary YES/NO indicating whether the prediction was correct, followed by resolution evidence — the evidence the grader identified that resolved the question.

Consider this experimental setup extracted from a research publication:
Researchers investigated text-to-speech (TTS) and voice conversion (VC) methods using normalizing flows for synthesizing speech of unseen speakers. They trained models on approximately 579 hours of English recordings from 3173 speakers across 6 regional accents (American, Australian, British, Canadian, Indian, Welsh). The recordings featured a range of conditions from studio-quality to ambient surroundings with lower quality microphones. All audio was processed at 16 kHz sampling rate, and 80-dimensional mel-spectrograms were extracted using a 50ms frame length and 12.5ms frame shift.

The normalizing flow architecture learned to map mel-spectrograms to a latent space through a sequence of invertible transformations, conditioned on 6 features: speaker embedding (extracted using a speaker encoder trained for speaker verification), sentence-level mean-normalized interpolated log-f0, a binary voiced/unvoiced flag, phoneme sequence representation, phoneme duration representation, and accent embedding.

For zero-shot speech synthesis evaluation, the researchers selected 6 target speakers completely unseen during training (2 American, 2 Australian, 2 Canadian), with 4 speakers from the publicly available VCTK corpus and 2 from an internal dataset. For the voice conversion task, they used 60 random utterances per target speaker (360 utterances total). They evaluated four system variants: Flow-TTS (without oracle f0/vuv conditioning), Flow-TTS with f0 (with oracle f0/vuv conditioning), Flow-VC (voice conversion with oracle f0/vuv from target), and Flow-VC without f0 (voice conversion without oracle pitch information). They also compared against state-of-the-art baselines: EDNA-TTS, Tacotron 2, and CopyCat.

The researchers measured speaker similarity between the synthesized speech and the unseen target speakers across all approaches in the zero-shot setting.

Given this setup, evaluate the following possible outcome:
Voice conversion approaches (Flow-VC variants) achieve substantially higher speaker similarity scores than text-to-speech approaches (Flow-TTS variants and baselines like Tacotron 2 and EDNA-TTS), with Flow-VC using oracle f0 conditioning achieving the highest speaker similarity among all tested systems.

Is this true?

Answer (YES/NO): NO